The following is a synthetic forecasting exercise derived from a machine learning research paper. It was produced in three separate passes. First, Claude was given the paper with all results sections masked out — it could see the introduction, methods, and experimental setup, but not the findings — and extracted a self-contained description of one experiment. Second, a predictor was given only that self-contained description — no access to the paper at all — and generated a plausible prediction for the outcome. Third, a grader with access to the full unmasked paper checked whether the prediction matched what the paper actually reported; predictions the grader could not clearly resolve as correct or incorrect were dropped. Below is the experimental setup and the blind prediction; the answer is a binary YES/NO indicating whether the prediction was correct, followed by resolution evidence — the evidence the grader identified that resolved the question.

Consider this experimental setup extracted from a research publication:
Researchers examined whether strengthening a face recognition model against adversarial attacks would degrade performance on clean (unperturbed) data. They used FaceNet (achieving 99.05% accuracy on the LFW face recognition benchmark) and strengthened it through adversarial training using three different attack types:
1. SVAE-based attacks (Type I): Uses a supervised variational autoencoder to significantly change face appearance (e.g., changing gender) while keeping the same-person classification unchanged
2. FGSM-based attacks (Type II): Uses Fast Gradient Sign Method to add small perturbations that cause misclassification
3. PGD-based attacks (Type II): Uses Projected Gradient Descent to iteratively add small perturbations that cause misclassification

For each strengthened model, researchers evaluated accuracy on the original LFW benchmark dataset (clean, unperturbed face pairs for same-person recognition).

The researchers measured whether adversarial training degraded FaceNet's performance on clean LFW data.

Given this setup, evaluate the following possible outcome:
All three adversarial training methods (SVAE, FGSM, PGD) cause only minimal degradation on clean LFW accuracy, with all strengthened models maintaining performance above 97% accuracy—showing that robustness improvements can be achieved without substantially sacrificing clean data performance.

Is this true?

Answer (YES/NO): YES